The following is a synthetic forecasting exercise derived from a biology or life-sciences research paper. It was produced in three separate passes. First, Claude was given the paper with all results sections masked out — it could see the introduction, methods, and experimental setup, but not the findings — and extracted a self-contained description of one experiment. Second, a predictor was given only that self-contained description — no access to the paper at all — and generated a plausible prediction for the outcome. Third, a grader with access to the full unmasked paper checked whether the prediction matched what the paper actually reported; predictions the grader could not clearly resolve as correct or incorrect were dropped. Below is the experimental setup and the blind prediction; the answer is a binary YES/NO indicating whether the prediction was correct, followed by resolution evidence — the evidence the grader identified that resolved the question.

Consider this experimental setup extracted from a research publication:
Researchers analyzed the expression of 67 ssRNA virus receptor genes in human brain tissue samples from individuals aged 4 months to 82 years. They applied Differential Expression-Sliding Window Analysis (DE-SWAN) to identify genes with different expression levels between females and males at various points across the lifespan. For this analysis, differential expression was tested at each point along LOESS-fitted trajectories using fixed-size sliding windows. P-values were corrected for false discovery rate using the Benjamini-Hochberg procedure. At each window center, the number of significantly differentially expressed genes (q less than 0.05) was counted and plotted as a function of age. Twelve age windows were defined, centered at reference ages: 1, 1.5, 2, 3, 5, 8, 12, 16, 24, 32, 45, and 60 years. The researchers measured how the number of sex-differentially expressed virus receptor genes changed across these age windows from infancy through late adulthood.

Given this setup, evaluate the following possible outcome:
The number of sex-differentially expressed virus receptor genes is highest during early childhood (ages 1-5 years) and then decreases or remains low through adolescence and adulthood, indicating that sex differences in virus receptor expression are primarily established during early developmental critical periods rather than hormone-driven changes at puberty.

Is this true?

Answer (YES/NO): NO